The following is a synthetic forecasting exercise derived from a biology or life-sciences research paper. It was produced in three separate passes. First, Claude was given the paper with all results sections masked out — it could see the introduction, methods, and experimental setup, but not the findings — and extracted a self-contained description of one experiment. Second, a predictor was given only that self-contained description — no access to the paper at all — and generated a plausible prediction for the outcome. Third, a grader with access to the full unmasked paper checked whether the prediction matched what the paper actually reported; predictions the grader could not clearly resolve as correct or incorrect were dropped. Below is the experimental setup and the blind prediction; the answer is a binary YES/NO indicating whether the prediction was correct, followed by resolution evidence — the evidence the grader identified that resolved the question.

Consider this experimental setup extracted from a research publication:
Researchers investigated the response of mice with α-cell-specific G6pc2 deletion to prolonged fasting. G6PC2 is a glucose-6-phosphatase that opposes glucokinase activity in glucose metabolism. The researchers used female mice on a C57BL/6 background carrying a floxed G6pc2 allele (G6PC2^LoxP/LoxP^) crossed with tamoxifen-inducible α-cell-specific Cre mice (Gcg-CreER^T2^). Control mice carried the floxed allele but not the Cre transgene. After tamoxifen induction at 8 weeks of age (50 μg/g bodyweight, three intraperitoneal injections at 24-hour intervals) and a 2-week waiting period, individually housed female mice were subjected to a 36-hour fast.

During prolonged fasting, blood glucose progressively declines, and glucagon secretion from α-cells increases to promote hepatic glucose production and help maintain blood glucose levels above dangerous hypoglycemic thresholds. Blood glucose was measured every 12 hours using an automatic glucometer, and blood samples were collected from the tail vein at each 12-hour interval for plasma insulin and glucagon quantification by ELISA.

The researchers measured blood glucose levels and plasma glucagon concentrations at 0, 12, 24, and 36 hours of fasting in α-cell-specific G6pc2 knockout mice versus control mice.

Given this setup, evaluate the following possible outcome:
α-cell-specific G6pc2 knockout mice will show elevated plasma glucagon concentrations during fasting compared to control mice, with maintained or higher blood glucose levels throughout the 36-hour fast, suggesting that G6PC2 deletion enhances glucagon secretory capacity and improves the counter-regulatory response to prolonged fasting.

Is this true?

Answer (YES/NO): NO